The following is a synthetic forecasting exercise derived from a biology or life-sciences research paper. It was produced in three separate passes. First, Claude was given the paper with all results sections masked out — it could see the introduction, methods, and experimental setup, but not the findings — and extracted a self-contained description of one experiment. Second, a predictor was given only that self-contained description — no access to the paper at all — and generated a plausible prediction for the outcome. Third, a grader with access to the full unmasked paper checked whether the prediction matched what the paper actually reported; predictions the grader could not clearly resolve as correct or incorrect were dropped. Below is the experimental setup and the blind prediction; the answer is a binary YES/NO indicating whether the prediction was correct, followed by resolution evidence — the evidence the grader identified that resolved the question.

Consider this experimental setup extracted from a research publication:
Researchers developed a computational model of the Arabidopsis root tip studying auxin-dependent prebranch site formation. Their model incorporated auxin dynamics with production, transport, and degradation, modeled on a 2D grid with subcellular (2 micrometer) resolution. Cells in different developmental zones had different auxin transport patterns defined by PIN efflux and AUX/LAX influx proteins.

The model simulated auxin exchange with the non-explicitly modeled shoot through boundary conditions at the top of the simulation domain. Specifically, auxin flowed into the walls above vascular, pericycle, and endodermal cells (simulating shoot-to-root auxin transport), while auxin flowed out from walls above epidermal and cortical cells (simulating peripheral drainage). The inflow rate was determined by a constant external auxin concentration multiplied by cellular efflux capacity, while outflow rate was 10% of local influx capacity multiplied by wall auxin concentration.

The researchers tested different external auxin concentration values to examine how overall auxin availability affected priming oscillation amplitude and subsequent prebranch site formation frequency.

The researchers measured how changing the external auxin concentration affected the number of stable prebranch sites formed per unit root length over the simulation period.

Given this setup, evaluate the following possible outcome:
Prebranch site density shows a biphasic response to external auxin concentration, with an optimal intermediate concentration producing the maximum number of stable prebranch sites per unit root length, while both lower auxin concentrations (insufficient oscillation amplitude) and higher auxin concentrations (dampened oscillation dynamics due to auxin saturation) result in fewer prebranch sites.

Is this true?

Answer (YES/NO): NO